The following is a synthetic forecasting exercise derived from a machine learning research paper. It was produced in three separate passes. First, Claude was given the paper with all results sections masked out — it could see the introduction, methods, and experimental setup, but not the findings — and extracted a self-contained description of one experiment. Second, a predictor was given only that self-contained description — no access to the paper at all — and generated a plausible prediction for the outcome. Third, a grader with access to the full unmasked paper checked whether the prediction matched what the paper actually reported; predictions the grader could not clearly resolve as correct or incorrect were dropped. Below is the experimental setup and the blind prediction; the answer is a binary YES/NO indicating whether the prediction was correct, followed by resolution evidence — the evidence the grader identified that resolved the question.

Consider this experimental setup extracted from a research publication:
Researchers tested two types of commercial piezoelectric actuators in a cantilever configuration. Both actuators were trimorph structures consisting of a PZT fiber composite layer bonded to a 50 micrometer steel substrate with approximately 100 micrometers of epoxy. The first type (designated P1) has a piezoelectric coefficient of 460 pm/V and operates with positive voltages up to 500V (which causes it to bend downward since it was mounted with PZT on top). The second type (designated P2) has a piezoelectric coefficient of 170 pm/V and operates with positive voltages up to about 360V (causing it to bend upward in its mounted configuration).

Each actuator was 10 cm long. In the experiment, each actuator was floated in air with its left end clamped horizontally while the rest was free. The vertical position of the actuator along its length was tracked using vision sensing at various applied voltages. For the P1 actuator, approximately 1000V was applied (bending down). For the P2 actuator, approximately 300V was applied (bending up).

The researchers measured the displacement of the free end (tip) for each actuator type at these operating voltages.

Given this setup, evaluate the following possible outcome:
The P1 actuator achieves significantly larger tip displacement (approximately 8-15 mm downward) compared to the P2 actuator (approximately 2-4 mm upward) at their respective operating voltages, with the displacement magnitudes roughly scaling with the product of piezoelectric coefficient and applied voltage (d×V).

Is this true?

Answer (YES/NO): NO